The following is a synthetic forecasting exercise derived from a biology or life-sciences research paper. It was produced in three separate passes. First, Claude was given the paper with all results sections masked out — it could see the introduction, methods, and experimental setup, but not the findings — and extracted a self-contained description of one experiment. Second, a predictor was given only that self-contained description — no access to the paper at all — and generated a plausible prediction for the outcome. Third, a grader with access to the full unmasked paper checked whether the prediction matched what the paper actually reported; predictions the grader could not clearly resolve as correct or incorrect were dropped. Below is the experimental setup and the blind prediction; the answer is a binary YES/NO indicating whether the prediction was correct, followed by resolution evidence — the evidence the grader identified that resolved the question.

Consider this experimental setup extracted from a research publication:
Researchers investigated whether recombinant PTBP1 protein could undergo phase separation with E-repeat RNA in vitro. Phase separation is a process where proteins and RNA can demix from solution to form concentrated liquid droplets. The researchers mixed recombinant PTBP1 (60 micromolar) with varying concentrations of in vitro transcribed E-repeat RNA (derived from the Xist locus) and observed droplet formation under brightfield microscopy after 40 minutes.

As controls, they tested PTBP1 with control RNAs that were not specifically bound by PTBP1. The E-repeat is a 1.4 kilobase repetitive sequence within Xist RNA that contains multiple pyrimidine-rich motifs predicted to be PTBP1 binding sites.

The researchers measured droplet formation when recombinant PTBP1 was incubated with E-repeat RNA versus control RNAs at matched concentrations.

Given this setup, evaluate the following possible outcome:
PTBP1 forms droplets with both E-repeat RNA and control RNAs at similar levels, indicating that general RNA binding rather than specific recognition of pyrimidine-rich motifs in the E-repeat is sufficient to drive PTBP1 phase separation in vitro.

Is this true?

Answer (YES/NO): NO